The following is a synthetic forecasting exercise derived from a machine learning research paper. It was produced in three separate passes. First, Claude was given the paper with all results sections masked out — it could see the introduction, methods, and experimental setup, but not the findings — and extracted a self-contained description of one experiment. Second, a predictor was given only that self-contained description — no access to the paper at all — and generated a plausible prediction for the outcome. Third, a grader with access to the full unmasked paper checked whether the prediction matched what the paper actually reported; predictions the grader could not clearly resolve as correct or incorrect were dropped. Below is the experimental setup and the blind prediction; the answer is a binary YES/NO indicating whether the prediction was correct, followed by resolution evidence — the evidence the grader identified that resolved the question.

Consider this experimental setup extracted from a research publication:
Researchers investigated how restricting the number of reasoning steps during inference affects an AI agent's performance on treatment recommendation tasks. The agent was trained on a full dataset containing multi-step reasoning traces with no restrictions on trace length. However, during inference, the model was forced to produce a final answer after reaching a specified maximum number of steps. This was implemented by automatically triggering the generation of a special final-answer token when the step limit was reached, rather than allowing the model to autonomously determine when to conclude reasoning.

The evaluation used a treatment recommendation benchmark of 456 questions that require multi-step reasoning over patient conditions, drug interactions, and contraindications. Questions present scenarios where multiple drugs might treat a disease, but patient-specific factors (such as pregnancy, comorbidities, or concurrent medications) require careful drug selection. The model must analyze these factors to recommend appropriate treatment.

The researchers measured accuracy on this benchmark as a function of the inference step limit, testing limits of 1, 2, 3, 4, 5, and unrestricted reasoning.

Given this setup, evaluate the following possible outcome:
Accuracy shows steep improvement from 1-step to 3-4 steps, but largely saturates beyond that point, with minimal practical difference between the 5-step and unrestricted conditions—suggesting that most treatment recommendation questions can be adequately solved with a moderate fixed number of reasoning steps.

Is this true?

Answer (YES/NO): NO